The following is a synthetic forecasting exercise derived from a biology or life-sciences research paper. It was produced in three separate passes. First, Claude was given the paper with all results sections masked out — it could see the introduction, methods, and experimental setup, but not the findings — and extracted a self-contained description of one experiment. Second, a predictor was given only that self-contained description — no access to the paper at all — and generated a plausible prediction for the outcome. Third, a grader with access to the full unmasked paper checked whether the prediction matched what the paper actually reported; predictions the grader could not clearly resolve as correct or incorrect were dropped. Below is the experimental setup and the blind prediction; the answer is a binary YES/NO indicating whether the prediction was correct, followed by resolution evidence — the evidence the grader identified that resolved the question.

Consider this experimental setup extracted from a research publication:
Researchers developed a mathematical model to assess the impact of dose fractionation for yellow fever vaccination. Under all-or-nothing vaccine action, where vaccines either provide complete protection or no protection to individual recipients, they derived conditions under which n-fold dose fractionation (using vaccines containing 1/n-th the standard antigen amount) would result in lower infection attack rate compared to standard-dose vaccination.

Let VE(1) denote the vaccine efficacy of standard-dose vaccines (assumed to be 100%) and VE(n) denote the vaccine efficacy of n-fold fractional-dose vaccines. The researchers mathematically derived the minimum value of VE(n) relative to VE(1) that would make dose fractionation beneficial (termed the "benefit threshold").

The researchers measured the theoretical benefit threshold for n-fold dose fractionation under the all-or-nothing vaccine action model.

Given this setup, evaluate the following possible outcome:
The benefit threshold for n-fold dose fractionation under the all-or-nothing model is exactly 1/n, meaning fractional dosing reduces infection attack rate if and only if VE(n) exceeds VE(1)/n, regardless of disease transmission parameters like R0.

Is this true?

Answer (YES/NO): YES